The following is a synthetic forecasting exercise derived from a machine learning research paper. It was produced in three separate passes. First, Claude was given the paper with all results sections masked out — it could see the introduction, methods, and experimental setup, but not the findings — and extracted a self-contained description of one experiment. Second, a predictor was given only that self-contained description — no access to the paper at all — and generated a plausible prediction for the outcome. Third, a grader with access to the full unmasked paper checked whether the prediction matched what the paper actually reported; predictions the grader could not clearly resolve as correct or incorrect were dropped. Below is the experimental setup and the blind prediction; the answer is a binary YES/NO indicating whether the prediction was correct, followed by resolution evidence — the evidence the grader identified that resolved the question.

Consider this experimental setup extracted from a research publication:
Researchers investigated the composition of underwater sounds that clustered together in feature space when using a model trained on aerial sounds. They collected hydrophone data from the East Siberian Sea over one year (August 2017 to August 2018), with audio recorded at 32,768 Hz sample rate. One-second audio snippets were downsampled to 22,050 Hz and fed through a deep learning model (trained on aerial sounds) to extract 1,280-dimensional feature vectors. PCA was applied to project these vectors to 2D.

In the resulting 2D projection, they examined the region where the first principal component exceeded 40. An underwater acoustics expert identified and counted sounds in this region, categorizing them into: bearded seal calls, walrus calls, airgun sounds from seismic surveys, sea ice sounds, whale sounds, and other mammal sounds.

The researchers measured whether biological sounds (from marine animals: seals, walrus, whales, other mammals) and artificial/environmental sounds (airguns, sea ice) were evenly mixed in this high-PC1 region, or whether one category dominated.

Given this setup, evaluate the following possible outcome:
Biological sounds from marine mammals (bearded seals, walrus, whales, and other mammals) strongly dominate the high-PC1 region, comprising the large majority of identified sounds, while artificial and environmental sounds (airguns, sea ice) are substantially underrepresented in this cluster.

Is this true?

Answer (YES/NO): YES